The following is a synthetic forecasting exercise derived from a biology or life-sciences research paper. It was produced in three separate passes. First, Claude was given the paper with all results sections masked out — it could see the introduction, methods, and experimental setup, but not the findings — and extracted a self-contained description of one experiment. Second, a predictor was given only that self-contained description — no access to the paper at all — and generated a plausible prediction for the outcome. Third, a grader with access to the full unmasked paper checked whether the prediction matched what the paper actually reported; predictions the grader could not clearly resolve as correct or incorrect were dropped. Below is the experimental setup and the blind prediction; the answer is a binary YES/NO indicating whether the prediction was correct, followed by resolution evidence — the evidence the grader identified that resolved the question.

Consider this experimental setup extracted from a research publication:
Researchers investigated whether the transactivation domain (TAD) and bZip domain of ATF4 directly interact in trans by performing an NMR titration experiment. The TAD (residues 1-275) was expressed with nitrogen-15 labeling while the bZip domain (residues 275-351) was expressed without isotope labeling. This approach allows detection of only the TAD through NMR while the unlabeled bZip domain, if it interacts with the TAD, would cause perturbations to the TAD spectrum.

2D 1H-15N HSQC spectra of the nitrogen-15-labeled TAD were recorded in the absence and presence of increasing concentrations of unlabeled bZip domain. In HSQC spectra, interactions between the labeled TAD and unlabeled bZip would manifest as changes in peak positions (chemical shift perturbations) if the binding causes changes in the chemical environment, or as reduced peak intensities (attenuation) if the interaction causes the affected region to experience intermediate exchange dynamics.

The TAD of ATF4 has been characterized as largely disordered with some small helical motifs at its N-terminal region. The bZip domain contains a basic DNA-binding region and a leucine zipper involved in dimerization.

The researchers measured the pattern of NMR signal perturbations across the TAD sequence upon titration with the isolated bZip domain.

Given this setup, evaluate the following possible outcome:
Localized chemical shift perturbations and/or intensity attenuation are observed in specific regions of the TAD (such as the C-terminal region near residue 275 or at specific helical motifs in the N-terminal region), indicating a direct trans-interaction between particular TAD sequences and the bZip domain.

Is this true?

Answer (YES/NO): YES